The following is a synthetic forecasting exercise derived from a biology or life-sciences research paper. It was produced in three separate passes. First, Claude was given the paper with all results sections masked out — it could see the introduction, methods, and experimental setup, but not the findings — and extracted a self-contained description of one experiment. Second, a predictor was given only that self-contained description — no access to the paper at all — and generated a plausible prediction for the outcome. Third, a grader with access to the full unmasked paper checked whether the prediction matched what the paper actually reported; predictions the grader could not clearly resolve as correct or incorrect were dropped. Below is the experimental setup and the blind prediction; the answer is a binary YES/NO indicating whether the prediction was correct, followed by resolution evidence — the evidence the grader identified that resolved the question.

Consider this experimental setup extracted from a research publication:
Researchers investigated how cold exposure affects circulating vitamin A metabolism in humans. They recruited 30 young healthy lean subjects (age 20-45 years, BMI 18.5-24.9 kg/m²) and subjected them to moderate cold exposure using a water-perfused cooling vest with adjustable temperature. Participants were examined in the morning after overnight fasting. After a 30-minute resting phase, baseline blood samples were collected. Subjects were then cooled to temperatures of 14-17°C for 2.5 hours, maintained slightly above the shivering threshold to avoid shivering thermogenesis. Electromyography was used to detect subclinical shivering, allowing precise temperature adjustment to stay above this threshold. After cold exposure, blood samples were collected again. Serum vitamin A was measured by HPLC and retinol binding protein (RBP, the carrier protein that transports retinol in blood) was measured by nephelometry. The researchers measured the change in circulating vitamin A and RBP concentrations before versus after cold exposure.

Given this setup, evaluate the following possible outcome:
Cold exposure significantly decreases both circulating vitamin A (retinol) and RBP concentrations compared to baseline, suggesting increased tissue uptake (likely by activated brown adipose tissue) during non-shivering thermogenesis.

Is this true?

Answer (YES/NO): NO